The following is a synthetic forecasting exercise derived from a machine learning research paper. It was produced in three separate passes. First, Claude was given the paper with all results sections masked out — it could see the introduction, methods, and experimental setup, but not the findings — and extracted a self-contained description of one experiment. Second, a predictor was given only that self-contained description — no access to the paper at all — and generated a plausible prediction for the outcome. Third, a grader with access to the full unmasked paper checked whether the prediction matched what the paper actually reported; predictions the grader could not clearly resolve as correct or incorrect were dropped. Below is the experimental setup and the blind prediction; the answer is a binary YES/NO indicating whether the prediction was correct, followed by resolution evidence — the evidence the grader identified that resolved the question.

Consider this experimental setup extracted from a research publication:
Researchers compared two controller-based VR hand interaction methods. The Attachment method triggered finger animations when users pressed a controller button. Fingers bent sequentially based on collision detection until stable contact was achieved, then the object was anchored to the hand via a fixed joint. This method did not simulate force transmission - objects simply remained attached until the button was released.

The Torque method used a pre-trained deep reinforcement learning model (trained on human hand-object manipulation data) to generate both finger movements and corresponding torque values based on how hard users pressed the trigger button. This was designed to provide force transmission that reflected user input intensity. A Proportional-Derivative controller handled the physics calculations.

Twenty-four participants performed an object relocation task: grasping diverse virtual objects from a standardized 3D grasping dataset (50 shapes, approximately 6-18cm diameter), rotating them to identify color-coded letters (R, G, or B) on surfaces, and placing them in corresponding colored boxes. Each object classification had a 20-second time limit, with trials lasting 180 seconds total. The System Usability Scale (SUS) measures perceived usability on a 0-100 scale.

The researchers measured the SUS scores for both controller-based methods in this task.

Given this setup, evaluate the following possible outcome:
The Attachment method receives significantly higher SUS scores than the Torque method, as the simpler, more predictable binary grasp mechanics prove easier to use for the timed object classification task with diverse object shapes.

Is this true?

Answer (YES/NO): YES